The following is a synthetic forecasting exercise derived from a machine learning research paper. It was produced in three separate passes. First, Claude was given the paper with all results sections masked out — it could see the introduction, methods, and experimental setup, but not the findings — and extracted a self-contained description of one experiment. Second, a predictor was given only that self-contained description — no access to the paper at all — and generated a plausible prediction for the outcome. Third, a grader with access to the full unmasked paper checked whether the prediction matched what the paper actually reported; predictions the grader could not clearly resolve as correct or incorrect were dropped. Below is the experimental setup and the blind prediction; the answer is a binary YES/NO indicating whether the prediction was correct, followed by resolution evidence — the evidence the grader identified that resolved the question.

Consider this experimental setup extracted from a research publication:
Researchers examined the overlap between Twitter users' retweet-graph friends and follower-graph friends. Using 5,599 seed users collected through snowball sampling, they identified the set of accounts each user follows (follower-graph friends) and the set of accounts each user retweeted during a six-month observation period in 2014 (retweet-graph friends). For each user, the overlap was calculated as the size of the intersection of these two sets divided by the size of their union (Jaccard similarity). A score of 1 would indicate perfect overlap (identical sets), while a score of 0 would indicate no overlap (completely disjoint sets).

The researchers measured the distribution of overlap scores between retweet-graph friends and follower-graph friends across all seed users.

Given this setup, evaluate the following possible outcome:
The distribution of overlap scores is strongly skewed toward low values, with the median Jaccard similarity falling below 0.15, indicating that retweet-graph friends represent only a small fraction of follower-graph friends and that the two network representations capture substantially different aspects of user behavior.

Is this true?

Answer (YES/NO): NO